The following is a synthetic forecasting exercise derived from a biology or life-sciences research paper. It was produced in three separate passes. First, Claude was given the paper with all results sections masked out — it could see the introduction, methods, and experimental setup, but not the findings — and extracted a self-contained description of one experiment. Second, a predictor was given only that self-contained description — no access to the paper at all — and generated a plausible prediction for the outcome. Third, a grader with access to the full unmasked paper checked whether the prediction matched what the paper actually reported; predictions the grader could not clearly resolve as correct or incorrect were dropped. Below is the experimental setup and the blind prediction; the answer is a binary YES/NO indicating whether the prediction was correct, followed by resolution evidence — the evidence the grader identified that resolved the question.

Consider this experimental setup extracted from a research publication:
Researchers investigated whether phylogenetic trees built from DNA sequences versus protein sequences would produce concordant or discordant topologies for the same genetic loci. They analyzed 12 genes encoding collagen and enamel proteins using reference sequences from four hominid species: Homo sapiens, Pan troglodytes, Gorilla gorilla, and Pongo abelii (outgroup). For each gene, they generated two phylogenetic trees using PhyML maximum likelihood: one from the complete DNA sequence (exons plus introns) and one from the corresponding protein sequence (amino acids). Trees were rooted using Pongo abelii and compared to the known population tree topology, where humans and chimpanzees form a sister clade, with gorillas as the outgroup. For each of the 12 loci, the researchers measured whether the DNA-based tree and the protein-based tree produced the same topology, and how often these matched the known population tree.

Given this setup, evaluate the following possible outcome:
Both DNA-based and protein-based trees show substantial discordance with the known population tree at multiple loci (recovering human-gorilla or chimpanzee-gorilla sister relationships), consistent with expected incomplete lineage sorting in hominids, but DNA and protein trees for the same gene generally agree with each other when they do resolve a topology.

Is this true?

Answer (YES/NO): NO